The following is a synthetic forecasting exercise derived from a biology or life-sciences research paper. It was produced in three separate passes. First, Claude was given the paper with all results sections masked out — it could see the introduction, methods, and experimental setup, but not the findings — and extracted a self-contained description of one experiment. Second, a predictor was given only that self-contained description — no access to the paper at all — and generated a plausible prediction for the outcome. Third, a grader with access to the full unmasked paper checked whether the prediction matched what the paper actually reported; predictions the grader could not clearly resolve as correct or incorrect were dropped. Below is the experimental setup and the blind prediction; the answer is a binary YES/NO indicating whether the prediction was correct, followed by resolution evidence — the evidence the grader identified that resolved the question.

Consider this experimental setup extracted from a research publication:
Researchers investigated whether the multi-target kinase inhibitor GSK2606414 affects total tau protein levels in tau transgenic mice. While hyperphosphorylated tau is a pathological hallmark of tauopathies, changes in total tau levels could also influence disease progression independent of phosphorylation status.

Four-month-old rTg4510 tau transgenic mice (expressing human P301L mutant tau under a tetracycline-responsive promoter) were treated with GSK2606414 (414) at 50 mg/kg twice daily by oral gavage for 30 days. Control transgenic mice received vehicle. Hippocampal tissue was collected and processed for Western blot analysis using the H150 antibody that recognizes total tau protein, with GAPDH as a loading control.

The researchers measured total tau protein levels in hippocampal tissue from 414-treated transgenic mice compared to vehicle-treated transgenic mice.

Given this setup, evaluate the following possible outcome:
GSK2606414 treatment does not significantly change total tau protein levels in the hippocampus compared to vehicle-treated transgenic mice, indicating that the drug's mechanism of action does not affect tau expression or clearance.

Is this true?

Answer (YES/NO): YES